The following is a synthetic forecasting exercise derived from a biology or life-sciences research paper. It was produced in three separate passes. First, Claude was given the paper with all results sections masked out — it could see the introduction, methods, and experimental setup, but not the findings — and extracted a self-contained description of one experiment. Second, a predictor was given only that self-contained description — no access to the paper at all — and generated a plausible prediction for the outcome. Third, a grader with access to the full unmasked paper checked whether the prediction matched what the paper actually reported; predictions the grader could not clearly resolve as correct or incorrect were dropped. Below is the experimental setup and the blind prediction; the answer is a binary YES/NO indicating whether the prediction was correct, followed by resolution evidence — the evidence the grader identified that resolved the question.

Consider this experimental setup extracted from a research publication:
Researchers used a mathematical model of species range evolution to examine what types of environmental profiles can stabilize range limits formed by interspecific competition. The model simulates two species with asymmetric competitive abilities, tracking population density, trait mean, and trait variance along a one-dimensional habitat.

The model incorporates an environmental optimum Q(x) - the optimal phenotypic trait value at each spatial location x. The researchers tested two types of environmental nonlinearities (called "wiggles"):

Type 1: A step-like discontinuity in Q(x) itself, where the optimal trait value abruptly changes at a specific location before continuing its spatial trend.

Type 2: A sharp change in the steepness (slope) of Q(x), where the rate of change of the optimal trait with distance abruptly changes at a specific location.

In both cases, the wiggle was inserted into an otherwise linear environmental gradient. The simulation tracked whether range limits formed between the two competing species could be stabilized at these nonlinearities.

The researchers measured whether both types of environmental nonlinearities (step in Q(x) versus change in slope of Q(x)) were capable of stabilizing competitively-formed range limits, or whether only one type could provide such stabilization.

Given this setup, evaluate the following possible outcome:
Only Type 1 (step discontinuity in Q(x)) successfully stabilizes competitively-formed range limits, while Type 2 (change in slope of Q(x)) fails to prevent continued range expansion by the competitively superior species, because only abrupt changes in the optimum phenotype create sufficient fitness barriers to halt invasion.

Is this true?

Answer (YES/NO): NO